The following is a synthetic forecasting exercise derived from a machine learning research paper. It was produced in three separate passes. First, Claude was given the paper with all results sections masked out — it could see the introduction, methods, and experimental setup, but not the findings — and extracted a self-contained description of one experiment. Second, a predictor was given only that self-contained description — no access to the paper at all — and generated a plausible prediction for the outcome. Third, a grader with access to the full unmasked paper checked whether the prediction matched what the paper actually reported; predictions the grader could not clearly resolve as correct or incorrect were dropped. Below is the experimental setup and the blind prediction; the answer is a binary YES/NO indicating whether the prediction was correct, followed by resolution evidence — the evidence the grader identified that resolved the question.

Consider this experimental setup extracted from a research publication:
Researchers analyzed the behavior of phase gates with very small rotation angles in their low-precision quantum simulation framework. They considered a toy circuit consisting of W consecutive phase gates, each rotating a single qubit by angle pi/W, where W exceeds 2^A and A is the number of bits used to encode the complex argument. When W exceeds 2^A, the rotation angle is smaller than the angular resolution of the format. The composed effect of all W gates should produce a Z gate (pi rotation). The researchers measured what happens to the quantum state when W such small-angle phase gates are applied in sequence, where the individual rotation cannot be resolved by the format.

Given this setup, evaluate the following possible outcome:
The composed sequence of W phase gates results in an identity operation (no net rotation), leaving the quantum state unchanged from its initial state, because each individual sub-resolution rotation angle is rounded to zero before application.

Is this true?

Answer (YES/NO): YES